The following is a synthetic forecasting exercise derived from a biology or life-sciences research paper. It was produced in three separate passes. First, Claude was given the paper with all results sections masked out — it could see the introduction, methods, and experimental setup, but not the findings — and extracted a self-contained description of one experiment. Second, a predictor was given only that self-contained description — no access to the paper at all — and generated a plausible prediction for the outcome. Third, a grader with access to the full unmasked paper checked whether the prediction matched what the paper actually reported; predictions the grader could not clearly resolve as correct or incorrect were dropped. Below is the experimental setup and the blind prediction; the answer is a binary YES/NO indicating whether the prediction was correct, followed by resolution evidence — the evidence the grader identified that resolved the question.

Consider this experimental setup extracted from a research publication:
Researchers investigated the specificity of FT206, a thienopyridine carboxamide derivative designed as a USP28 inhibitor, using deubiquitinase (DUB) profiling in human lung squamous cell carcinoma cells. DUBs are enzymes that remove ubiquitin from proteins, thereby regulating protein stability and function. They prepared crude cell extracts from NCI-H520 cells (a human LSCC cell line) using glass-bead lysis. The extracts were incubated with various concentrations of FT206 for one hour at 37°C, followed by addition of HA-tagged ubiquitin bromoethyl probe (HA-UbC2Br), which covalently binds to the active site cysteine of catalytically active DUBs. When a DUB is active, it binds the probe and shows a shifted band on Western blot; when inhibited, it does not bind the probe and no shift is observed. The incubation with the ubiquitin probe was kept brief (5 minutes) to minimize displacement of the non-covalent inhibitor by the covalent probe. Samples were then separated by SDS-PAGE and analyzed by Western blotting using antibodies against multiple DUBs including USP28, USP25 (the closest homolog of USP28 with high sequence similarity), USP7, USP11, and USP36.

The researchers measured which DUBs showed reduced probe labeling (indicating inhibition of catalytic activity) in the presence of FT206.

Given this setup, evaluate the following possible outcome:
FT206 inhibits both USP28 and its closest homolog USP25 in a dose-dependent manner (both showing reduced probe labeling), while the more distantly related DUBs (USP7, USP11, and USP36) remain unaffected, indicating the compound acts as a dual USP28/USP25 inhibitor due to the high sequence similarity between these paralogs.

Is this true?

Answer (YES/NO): YES